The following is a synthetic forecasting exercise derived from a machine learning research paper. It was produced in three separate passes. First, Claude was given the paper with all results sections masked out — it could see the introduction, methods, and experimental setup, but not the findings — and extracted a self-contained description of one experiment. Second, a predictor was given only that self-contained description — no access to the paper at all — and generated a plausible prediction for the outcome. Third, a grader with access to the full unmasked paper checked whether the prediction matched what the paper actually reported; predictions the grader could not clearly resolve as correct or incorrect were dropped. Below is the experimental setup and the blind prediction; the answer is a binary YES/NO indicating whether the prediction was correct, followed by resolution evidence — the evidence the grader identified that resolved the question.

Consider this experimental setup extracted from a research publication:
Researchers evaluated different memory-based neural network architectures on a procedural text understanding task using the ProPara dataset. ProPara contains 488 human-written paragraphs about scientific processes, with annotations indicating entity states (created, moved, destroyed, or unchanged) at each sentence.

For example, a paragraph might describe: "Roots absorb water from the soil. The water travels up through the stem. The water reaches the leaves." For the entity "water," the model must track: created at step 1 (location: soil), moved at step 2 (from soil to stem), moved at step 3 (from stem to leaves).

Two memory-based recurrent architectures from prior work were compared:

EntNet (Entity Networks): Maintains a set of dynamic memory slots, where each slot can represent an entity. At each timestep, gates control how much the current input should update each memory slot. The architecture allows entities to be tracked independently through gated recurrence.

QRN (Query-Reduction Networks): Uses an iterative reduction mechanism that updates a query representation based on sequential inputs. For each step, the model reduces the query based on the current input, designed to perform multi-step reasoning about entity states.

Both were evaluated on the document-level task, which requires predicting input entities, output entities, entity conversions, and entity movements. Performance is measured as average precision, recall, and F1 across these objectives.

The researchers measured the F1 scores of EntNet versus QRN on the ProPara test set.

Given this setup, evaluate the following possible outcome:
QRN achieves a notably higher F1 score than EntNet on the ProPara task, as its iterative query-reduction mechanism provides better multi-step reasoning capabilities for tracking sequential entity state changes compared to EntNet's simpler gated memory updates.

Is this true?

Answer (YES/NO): NO